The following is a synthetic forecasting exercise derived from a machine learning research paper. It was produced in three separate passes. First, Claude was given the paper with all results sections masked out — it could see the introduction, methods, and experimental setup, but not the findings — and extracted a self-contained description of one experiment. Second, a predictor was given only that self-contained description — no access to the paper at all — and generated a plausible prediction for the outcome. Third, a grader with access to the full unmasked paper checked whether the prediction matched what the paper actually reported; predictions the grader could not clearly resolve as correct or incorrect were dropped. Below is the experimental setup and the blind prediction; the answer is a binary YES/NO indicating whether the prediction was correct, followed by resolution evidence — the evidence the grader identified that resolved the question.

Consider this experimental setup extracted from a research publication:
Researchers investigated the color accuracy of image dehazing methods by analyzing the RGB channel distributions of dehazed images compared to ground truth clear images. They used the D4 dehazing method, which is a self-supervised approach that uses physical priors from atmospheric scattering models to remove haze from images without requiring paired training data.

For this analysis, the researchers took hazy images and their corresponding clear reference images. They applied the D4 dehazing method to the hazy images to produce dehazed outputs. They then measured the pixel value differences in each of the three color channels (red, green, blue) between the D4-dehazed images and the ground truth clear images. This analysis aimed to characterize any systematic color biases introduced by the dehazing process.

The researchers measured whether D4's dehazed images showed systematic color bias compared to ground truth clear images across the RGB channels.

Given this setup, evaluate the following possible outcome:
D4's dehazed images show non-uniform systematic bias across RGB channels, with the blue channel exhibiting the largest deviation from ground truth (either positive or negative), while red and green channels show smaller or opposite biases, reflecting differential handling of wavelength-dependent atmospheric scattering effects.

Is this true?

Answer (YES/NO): NO